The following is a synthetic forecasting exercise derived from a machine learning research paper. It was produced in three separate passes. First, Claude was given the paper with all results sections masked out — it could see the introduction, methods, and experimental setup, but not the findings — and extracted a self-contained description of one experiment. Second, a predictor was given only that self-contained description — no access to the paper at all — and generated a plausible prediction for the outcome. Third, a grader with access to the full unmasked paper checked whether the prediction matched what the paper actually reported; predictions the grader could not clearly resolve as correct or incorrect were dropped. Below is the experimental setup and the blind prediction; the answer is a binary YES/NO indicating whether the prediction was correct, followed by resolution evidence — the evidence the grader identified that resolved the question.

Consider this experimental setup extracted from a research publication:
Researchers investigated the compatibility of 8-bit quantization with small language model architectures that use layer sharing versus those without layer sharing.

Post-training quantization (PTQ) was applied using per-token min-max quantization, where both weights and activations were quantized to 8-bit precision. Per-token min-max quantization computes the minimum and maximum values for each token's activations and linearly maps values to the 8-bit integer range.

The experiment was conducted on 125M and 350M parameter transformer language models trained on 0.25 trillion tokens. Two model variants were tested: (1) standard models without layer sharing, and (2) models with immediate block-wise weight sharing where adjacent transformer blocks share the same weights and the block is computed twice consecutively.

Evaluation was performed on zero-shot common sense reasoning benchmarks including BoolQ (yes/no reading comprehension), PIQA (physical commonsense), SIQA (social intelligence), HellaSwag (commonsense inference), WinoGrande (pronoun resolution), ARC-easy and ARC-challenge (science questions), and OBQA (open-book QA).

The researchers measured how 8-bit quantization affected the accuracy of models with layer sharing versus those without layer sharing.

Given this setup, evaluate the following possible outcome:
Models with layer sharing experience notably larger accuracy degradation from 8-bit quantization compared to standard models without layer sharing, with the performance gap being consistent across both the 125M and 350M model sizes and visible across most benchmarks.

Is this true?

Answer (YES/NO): NO